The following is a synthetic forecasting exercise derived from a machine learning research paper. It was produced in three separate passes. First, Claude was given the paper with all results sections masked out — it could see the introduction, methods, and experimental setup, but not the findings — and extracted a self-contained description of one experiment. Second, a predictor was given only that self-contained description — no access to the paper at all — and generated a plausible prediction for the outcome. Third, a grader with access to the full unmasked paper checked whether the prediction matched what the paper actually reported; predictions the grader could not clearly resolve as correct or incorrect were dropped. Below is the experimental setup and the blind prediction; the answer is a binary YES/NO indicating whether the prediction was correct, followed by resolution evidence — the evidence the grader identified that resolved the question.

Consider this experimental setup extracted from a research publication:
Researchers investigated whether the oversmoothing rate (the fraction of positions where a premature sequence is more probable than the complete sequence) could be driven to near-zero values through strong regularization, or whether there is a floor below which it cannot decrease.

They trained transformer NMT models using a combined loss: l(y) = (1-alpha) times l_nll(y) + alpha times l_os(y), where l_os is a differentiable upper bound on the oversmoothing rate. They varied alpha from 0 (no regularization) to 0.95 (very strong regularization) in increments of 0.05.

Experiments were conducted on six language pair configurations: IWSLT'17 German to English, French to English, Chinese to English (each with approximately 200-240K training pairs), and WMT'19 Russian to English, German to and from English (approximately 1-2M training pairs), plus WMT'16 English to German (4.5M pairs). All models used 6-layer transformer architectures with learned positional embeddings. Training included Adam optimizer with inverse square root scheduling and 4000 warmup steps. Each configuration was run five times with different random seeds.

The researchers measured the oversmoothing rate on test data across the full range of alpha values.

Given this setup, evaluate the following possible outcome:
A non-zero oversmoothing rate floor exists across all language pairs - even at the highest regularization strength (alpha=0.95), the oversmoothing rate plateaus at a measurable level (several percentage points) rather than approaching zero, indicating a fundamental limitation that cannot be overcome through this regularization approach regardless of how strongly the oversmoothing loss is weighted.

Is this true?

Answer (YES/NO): NO